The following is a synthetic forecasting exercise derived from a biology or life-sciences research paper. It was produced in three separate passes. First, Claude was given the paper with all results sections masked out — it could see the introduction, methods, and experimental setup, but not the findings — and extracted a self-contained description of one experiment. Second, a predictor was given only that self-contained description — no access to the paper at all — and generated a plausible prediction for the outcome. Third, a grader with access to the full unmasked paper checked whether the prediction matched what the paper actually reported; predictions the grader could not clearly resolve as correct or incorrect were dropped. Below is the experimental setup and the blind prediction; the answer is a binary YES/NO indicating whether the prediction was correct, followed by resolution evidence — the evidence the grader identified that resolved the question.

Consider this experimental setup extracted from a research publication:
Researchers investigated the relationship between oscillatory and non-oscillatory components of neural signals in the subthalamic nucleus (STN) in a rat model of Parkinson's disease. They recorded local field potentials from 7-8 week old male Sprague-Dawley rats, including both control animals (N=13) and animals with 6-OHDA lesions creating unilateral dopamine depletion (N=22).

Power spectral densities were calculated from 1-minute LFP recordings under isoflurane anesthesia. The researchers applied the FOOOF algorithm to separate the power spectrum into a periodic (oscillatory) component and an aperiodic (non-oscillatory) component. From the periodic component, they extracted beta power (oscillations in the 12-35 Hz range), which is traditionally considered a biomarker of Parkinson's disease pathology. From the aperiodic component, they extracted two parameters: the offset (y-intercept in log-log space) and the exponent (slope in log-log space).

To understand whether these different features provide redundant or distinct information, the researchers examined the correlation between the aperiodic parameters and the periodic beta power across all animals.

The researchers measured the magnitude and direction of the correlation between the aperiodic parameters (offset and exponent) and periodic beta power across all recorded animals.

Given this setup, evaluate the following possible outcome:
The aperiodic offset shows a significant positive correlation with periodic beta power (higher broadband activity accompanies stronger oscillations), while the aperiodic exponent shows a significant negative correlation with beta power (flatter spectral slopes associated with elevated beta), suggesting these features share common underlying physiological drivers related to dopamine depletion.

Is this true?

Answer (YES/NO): NO